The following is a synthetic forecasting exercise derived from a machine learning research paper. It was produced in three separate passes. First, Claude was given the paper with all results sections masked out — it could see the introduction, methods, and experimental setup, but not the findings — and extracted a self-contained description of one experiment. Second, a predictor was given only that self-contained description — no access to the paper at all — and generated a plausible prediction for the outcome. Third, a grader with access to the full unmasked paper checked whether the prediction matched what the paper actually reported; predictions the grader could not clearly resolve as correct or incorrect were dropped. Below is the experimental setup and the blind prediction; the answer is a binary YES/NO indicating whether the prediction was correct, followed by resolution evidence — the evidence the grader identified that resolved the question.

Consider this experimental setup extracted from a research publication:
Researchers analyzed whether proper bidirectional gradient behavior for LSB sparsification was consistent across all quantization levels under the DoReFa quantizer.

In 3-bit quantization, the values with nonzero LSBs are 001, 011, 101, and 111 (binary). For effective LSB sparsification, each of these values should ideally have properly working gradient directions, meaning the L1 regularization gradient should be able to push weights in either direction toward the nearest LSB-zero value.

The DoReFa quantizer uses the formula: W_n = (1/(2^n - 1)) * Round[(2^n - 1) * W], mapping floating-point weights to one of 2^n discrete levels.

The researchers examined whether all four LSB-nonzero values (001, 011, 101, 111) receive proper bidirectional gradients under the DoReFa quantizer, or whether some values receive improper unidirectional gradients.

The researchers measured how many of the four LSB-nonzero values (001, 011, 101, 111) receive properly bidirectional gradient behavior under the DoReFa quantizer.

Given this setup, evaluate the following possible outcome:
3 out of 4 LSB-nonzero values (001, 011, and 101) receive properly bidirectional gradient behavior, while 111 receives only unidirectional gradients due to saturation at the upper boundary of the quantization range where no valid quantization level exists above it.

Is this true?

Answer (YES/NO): NO